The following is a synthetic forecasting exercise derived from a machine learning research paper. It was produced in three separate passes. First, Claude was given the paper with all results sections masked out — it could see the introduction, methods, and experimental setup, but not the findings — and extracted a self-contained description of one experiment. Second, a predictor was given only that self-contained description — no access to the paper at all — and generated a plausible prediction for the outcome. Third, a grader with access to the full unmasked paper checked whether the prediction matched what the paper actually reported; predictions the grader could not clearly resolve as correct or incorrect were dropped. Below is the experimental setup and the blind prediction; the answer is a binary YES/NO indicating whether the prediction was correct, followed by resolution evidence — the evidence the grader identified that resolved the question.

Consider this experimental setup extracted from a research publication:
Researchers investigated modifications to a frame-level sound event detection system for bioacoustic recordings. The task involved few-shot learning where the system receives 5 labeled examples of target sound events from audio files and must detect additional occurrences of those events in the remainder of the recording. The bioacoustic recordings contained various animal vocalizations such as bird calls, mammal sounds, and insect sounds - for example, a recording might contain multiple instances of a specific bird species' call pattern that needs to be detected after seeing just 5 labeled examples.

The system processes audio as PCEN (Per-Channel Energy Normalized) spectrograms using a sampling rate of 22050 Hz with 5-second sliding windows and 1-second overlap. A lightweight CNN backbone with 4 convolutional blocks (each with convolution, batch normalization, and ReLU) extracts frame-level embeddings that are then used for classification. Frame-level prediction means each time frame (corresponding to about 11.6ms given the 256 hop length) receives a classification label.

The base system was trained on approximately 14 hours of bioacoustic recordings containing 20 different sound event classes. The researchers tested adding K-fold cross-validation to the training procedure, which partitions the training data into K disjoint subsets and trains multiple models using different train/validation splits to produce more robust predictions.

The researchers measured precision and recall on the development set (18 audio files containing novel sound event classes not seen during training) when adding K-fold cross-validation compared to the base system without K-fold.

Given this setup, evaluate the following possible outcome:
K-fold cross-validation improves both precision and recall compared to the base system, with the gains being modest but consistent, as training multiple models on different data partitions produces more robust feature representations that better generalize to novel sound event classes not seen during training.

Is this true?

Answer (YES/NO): NO